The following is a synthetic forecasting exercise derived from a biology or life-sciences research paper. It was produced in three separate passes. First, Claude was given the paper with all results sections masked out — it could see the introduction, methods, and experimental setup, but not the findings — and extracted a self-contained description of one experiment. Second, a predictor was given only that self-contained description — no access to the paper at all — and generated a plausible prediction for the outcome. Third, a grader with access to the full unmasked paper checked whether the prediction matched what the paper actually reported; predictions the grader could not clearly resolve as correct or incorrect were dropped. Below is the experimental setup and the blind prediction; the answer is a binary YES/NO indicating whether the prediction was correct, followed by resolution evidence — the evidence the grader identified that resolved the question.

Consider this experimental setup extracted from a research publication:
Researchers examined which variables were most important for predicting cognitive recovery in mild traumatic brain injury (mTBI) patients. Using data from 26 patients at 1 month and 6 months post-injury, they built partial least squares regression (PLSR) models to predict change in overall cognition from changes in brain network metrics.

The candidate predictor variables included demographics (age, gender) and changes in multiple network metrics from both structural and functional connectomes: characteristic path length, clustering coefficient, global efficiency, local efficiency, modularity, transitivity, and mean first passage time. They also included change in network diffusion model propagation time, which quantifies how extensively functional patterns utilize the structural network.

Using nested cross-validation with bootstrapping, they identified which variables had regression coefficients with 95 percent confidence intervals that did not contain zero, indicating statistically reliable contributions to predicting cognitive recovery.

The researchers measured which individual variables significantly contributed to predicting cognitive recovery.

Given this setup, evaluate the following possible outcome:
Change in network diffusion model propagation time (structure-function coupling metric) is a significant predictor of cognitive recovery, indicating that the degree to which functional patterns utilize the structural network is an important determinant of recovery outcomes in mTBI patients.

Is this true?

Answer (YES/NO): YES